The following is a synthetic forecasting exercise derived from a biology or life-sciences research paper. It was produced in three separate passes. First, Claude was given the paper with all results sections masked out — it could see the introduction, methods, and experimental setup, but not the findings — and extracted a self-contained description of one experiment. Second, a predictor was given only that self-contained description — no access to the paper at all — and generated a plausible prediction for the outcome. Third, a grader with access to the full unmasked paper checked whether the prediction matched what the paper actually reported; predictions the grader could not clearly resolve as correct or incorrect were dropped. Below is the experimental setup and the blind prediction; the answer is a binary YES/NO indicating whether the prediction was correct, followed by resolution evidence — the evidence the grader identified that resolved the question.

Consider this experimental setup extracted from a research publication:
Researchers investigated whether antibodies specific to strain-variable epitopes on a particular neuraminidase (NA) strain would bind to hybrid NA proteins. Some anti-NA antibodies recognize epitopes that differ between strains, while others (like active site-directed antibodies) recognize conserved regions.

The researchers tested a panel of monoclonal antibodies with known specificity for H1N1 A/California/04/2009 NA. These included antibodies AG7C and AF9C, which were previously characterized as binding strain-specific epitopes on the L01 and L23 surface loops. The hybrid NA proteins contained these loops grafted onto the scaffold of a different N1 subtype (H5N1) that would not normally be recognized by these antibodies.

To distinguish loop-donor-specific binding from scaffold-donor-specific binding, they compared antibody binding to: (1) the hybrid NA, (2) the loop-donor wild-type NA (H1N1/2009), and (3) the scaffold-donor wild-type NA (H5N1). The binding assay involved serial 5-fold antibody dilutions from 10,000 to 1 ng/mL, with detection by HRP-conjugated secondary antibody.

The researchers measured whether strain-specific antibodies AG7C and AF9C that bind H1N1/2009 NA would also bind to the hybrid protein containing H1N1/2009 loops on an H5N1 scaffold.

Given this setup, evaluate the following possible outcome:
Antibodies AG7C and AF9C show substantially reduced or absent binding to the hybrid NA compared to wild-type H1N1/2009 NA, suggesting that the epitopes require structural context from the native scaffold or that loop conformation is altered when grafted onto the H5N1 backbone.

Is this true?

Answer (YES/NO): NO